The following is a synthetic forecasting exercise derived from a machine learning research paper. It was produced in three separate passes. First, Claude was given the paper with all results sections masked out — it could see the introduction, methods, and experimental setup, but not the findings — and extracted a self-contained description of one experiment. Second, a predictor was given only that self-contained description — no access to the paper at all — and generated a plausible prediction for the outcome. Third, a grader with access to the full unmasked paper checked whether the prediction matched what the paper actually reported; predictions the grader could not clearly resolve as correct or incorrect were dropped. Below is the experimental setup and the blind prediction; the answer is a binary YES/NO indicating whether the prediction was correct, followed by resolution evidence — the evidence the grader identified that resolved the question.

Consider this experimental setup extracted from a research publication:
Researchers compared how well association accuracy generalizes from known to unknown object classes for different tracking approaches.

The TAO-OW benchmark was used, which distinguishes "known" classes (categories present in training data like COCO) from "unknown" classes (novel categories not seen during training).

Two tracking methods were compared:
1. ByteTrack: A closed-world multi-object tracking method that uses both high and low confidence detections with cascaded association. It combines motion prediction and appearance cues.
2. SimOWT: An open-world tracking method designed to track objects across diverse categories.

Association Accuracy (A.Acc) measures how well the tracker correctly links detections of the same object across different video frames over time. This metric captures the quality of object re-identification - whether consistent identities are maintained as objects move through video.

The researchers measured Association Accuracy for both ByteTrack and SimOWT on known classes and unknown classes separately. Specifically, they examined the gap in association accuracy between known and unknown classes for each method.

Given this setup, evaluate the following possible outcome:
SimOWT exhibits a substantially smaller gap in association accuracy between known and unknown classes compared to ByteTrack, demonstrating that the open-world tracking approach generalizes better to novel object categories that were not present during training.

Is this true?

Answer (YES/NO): YES